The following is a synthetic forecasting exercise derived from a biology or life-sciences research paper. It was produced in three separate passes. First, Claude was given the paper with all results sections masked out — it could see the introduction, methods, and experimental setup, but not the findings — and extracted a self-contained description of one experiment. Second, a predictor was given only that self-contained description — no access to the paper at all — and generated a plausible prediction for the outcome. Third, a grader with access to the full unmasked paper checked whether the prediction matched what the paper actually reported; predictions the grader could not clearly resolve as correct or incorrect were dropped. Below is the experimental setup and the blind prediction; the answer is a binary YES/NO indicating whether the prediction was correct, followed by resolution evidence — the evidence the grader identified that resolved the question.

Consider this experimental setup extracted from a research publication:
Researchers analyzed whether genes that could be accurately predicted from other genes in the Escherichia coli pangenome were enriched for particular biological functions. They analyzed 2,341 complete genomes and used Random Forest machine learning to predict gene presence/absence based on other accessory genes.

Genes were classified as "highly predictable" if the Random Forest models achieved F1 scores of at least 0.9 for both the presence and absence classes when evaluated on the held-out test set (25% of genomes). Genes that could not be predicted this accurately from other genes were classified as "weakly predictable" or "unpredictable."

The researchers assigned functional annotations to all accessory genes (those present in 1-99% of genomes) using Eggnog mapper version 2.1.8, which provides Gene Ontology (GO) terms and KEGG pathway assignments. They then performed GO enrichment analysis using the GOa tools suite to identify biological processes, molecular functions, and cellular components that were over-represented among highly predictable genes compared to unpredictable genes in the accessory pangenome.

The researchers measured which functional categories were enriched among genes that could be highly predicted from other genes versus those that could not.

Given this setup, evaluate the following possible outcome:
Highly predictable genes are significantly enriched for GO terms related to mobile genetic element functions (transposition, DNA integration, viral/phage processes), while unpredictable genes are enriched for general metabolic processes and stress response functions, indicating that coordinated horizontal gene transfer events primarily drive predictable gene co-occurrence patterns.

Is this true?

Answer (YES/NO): NO